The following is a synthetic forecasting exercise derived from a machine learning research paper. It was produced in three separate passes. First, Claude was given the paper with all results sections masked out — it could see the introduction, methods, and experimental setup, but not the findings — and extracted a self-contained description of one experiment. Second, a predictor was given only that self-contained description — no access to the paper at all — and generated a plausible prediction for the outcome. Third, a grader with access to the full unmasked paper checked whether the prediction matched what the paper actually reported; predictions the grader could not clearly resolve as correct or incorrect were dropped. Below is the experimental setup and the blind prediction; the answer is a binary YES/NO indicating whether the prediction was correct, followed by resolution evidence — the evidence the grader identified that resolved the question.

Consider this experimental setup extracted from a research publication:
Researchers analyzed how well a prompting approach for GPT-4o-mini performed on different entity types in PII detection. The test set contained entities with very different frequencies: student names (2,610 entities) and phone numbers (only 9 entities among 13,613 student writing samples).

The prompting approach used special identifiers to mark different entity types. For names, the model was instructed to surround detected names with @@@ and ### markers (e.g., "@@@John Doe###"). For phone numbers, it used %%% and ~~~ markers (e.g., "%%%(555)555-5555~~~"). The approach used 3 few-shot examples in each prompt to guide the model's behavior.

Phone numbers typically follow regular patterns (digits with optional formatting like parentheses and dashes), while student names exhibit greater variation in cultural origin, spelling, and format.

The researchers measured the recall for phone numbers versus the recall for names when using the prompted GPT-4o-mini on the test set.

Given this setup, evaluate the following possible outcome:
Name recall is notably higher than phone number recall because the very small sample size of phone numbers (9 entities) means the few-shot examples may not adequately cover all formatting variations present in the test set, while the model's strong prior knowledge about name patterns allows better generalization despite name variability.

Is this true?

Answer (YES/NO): YES